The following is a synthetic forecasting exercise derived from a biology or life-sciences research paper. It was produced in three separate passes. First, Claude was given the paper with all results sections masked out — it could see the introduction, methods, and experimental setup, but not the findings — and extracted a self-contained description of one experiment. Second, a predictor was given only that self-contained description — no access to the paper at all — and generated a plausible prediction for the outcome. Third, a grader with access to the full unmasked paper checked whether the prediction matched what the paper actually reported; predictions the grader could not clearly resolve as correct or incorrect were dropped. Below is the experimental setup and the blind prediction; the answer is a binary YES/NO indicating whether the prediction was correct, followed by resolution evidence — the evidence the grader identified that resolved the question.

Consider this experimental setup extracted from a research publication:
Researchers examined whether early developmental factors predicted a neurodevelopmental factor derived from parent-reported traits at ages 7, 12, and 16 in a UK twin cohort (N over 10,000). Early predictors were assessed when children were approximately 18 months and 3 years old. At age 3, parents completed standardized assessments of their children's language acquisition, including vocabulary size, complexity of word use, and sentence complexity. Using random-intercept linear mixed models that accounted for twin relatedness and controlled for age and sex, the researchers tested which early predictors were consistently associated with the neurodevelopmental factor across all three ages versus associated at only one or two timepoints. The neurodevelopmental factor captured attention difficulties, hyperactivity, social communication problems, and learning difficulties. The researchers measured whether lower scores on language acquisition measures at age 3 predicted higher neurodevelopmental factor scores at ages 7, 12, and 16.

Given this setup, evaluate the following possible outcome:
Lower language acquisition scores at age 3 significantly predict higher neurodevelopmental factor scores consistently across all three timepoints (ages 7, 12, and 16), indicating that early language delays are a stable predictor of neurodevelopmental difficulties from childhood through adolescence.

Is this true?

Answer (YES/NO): YES